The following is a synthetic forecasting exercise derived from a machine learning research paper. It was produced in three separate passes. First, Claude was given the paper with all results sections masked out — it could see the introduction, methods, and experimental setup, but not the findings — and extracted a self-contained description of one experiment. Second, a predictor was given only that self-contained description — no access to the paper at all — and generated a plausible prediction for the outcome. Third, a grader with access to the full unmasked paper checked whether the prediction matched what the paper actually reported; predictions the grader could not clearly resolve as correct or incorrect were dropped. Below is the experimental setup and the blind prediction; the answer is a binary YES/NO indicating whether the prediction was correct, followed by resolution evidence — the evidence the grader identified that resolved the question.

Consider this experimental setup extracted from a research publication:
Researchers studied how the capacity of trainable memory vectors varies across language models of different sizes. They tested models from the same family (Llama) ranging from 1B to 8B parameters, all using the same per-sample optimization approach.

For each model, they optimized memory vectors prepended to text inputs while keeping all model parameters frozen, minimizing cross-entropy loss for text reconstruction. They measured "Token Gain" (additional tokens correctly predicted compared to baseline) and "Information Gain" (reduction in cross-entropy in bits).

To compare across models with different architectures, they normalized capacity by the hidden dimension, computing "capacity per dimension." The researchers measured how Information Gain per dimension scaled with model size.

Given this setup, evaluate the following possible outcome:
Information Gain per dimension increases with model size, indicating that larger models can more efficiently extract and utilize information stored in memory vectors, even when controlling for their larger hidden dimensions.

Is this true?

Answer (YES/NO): YES